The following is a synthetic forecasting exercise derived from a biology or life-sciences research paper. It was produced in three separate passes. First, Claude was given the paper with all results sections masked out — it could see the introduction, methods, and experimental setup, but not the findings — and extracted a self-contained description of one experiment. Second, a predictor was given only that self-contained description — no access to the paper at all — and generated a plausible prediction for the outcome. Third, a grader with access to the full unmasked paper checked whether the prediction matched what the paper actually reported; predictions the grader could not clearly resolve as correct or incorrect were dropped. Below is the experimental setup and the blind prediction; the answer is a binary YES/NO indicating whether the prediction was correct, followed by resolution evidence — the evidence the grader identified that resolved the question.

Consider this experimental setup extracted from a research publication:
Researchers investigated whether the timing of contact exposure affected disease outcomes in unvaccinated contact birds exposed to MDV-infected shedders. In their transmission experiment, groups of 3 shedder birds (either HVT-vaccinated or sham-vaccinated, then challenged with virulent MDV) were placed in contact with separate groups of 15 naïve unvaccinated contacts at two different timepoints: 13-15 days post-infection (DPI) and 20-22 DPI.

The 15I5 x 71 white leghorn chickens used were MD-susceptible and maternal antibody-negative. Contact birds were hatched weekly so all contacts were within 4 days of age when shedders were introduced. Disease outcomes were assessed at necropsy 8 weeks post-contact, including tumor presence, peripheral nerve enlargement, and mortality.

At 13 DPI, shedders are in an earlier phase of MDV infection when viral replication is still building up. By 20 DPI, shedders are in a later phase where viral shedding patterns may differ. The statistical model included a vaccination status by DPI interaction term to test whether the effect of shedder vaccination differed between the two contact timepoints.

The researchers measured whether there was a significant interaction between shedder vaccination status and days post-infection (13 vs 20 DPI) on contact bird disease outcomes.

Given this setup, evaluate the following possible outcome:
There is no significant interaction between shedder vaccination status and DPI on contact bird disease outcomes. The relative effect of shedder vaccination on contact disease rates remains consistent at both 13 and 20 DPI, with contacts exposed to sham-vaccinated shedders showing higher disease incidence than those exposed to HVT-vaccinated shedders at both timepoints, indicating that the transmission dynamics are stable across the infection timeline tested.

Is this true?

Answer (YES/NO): NO